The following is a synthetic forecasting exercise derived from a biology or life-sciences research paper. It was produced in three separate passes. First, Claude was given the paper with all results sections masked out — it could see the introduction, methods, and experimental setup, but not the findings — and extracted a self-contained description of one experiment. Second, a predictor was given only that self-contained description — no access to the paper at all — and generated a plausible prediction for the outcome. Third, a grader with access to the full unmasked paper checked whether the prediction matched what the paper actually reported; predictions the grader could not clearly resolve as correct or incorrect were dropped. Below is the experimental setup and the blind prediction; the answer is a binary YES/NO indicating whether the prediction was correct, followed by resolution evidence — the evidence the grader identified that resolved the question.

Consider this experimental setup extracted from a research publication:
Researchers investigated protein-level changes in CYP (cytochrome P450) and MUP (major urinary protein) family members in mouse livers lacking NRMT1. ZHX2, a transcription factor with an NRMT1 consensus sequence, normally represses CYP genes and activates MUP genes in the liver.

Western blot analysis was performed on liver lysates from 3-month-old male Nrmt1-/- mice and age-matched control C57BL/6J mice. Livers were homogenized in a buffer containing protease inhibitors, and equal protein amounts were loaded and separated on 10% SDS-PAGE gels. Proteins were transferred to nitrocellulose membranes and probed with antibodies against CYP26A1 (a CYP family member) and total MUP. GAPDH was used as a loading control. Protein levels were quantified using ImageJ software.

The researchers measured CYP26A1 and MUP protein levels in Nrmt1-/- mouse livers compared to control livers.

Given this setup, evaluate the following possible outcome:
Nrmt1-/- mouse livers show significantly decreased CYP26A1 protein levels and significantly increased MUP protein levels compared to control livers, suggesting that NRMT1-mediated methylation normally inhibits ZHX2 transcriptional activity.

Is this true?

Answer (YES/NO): NO